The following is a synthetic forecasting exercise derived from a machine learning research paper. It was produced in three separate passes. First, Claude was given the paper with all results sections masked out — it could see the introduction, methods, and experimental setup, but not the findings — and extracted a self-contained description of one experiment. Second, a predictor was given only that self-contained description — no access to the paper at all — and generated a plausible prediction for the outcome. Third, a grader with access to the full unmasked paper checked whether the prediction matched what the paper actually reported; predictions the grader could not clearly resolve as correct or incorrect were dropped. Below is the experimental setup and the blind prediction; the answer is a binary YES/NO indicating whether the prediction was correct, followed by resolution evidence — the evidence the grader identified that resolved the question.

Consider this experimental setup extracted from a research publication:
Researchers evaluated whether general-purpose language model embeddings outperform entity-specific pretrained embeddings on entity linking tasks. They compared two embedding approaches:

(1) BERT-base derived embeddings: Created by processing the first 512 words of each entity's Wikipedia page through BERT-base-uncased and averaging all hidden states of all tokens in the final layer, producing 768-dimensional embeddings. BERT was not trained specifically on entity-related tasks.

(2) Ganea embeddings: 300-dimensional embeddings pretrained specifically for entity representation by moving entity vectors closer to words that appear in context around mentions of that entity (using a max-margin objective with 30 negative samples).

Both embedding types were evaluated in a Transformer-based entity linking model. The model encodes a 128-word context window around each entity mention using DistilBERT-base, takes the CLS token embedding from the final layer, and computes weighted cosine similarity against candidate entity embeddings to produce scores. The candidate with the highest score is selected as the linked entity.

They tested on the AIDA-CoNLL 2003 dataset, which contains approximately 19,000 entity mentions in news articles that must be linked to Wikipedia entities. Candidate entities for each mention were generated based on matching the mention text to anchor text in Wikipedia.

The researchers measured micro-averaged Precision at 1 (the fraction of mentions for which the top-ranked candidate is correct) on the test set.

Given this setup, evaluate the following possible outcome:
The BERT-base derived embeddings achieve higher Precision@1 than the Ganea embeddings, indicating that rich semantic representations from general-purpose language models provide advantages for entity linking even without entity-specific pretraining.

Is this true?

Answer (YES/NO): NO